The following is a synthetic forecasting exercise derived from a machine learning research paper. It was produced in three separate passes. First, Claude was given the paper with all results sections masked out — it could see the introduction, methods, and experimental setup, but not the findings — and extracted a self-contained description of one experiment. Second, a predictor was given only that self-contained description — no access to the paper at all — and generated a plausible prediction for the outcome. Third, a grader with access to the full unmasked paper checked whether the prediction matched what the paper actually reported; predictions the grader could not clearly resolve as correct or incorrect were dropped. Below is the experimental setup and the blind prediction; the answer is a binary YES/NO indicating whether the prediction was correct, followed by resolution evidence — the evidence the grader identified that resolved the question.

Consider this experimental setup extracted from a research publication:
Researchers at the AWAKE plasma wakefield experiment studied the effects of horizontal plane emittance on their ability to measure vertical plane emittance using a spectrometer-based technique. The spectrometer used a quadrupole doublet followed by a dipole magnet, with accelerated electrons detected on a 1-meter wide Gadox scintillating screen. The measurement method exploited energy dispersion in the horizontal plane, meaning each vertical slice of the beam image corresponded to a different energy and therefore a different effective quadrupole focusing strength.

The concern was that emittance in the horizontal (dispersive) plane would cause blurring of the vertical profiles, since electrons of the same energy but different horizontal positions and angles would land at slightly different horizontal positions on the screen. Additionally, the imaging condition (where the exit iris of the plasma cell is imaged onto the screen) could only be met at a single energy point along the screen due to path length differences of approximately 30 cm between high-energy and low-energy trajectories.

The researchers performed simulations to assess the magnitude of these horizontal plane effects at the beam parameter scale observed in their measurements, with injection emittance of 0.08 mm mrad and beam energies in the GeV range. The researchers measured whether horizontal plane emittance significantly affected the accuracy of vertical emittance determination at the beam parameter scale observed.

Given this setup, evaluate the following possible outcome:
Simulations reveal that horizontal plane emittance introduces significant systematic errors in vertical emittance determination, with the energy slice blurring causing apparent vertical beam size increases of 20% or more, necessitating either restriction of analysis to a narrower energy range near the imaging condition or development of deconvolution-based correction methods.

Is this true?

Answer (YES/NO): NO